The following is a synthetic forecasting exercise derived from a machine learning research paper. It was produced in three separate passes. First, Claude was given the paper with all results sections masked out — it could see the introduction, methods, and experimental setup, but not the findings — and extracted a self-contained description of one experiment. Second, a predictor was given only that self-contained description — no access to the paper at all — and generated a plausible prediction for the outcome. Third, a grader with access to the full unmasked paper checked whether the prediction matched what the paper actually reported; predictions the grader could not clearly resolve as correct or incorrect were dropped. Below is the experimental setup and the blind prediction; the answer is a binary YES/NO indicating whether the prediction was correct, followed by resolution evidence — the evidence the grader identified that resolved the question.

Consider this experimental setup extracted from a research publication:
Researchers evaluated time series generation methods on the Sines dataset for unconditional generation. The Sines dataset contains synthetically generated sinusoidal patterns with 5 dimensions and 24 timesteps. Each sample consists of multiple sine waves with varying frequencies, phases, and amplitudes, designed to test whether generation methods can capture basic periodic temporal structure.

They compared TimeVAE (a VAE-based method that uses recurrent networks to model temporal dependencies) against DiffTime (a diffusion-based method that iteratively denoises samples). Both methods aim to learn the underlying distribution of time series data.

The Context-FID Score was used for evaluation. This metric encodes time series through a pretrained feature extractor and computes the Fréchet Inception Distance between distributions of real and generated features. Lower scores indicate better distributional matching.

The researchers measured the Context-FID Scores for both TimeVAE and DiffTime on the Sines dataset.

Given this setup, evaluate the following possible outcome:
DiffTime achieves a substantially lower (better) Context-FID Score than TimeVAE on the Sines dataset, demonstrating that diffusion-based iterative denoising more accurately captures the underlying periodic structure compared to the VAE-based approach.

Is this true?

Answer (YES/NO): YES